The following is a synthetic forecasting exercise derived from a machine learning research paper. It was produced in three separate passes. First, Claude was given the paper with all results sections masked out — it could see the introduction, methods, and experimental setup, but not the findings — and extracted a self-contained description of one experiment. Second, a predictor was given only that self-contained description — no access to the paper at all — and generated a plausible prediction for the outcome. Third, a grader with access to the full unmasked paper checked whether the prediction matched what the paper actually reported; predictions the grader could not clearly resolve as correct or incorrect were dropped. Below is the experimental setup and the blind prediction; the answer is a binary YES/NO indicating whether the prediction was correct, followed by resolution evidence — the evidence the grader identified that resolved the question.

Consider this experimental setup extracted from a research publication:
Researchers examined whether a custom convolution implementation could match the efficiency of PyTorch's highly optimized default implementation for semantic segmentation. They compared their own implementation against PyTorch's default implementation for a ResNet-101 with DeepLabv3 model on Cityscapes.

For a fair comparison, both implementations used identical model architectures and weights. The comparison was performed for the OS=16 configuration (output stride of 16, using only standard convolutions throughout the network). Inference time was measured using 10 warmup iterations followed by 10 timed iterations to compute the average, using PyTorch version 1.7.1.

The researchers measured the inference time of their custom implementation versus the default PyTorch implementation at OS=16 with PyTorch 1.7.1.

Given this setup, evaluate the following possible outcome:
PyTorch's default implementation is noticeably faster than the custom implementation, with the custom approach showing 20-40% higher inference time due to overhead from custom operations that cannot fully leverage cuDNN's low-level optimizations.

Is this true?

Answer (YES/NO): NO